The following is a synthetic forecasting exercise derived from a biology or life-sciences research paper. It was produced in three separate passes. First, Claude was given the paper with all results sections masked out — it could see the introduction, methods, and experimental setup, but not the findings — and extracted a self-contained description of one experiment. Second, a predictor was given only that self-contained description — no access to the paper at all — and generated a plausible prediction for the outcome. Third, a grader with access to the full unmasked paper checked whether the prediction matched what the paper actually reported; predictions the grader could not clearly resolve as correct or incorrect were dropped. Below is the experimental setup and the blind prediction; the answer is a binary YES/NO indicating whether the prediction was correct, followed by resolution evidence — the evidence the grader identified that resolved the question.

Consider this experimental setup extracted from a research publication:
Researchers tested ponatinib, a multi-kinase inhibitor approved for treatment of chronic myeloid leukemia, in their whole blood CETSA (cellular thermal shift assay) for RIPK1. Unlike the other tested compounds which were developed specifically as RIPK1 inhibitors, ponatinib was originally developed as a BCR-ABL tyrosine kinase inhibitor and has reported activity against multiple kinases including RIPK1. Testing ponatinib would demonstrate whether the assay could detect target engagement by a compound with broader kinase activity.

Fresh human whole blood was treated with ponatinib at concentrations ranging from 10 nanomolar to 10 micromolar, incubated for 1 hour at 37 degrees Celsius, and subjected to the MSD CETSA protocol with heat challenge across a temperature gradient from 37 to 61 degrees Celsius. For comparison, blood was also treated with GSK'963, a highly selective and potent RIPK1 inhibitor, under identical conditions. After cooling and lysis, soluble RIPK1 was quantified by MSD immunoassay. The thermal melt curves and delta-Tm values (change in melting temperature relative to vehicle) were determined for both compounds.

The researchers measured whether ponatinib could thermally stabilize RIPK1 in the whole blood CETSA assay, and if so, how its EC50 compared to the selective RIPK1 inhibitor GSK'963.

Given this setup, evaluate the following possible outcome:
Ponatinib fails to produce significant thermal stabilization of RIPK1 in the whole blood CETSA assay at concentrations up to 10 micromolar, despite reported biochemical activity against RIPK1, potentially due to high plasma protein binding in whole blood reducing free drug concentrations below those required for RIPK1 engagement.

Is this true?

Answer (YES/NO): NO